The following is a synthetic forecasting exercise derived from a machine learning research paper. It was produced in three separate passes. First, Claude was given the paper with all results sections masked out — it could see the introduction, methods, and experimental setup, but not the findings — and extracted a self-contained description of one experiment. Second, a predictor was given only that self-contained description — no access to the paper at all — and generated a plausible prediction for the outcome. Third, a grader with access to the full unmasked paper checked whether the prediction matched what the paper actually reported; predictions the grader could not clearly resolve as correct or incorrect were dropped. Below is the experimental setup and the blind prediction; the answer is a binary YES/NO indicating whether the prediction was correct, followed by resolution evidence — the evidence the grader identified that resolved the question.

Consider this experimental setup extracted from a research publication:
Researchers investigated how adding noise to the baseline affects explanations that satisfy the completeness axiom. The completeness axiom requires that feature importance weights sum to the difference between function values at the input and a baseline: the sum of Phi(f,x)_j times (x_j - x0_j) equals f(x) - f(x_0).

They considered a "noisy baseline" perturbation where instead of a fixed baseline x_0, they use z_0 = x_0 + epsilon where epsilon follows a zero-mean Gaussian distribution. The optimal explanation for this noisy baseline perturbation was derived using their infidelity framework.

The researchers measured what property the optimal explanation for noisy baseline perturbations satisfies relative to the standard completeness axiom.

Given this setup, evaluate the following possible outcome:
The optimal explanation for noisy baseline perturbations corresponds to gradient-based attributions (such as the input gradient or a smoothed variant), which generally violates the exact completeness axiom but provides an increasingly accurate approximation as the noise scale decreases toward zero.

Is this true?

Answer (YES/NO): NO